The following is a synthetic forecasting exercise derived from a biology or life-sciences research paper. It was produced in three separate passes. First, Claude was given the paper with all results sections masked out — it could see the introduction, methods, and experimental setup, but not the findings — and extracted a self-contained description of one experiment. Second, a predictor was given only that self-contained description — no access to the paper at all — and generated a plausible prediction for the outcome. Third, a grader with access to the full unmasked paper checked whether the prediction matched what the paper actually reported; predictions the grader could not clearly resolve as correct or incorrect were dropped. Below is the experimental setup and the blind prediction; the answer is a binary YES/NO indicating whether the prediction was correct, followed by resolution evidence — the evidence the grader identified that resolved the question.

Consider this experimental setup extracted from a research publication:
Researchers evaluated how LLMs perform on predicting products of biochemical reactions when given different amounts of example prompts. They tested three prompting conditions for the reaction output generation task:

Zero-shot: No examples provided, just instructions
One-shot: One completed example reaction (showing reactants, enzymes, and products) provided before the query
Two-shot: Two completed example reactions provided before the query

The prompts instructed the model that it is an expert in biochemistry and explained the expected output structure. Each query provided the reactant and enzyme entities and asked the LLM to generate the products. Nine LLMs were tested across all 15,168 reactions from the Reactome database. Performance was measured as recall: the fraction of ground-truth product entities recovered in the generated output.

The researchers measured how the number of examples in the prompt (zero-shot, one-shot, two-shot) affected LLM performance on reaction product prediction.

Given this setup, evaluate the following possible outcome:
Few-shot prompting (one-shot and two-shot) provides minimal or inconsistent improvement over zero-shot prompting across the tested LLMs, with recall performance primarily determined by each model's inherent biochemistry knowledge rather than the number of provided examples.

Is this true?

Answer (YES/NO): NO